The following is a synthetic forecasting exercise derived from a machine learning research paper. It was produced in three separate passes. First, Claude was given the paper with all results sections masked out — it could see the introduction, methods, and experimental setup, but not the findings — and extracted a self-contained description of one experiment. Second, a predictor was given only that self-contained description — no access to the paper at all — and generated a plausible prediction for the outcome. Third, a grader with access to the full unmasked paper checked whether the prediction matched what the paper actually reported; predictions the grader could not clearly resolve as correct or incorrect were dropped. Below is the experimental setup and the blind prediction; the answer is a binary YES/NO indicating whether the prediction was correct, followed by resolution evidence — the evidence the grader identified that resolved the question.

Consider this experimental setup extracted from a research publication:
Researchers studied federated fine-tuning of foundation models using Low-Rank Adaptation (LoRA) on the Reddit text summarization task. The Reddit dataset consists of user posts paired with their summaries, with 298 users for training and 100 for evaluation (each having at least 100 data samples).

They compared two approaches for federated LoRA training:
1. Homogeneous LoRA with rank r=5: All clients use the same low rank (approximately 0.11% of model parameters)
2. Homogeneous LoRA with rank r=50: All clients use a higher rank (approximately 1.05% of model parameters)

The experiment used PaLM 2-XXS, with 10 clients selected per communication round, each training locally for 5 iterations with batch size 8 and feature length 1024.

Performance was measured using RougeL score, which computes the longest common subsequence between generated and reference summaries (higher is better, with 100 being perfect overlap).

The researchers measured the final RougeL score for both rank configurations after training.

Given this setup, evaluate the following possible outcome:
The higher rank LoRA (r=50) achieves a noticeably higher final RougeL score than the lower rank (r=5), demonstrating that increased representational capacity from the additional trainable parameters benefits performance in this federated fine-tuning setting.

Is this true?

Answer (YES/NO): NO